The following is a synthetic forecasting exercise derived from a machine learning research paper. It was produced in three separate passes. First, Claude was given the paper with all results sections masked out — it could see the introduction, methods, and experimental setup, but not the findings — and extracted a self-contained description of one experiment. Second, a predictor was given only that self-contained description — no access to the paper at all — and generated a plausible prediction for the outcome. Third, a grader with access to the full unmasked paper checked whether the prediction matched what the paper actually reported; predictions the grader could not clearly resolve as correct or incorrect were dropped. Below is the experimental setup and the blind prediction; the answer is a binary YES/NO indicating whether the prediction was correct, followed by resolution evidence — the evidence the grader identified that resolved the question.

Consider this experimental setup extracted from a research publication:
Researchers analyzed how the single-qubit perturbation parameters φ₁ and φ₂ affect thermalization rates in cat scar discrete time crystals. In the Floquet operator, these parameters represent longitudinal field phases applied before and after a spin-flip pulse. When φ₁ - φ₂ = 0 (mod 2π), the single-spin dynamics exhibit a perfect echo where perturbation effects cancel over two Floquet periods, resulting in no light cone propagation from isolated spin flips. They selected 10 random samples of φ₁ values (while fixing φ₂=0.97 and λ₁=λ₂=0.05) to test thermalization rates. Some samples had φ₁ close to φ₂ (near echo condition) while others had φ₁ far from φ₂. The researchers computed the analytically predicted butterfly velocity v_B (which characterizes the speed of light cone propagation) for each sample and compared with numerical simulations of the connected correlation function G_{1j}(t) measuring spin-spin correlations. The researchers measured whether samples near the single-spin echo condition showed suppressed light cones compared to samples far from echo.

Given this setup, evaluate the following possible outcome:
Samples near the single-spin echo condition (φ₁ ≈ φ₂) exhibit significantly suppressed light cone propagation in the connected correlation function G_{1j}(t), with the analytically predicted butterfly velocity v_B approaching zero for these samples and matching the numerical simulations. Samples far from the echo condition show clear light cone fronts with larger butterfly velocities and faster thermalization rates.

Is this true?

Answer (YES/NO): YES